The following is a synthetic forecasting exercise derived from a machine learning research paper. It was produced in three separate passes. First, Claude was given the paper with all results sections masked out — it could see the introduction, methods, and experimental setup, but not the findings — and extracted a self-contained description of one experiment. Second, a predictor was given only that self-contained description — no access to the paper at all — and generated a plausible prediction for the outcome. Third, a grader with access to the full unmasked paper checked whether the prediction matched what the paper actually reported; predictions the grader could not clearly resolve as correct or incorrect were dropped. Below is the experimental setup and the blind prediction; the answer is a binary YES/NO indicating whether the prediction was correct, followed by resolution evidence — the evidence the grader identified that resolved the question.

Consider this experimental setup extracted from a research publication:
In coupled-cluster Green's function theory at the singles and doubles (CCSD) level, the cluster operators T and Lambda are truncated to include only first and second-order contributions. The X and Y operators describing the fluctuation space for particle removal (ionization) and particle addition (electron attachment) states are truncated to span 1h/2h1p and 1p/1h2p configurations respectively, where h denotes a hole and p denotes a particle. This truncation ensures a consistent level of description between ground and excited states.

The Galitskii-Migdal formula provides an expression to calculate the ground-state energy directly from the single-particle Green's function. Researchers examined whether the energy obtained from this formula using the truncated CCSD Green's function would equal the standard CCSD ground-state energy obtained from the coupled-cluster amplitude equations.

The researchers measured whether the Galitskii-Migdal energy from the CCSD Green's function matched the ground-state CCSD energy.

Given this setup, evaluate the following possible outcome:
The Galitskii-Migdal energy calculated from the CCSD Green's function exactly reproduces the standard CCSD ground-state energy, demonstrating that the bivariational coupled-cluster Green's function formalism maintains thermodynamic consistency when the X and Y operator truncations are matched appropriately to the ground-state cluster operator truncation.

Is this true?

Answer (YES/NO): NO